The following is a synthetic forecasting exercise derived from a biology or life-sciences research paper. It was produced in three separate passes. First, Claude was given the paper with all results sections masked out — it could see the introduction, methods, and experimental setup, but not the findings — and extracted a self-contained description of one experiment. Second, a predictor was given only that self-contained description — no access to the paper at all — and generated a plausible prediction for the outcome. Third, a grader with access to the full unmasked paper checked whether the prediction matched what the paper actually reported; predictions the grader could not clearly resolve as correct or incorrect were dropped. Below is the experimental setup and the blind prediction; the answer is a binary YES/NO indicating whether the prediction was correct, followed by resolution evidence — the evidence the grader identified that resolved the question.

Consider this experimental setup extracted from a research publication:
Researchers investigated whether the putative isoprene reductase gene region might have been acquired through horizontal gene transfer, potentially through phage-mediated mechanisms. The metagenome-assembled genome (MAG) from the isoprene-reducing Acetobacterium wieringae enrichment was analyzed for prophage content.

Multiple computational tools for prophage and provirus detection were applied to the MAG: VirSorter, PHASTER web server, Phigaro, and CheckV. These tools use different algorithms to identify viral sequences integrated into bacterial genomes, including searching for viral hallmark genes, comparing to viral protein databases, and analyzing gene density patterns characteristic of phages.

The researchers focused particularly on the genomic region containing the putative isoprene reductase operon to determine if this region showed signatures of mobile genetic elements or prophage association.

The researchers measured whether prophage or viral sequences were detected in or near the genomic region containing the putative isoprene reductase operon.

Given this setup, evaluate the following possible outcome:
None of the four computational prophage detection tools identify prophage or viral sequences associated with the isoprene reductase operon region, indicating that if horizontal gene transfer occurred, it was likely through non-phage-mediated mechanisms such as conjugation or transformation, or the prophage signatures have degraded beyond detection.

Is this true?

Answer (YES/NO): NO